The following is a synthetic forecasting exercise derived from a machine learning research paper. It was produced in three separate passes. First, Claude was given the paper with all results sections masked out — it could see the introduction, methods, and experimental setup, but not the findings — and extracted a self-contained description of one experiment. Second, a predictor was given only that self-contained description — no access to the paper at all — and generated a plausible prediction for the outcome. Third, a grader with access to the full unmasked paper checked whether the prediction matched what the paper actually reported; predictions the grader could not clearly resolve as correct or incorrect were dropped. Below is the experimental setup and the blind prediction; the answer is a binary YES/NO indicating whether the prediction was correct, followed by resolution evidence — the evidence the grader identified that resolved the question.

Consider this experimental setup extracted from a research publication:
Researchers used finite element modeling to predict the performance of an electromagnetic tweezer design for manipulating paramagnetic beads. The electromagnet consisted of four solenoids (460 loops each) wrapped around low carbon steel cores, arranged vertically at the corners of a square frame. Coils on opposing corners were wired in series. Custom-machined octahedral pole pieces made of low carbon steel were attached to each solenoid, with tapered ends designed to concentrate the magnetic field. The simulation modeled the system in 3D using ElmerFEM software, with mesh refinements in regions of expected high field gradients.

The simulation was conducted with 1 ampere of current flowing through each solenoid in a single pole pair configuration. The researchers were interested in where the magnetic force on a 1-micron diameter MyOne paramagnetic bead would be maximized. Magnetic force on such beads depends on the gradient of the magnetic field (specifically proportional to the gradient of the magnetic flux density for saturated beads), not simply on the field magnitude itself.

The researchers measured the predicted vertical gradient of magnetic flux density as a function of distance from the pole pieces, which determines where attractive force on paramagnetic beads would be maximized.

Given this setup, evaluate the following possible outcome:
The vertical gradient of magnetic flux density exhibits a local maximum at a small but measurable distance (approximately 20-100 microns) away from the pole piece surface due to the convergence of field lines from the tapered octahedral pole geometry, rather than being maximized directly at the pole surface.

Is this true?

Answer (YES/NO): NO